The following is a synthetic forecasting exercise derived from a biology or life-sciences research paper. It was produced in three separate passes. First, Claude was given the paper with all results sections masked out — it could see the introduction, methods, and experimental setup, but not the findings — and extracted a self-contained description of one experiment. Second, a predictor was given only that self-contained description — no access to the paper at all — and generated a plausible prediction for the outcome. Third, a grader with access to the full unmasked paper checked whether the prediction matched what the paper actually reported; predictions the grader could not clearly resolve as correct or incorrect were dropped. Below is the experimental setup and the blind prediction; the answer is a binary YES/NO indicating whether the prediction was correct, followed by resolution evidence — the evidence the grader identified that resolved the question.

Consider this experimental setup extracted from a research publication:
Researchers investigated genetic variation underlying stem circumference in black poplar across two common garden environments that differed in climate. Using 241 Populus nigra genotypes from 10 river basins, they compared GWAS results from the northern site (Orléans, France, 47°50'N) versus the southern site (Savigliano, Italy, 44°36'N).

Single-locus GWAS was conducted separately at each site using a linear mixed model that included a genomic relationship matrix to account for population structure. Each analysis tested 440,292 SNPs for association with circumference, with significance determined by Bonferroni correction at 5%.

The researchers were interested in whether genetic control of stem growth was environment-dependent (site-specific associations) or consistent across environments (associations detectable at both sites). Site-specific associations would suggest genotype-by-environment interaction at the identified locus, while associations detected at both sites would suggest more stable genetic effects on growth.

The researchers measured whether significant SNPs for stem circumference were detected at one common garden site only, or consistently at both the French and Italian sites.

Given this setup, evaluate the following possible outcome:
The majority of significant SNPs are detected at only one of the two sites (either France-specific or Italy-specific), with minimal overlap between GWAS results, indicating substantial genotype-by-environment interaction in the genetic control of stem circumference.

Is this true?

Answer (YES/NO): NO